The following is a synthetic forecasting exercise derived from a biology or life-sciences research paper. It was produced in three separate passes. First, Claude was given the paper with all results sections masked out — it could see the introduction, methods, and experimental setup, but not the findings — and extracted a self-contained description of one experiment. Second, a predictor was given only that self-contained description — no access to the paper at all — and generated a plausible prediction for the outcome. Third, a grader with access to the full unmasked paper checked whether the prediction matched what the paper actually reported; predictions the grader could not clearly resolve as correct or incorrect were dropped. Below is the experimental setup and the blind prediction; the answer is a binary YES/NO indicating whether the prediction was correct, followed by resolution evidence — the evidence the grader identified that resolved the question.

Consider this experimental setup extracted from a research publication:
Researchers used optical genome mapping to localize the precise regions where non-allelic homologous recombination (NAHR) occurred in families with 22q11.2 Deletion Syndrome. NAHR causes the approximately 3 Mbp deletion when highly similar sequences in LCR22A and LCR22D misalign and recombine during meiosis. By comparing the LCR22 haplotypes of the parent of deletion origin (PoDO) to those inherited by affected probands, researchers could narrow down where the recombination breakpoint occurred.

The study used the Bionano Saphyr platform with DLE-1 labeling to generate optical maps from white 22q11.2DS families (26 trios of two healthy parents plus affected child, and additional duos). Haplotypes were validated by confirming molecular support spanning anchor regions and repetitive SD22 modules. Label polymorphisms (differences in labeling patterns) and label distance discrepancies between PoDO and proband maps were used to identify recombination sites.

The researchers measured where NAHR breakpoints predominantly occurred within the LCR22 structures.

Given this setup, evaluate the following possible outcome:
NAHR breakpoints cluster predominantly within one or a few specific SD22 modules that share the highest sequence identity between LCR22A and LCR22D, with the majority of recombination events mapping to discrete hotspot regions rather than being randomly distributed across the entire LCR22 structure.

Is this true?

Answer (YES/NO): YES